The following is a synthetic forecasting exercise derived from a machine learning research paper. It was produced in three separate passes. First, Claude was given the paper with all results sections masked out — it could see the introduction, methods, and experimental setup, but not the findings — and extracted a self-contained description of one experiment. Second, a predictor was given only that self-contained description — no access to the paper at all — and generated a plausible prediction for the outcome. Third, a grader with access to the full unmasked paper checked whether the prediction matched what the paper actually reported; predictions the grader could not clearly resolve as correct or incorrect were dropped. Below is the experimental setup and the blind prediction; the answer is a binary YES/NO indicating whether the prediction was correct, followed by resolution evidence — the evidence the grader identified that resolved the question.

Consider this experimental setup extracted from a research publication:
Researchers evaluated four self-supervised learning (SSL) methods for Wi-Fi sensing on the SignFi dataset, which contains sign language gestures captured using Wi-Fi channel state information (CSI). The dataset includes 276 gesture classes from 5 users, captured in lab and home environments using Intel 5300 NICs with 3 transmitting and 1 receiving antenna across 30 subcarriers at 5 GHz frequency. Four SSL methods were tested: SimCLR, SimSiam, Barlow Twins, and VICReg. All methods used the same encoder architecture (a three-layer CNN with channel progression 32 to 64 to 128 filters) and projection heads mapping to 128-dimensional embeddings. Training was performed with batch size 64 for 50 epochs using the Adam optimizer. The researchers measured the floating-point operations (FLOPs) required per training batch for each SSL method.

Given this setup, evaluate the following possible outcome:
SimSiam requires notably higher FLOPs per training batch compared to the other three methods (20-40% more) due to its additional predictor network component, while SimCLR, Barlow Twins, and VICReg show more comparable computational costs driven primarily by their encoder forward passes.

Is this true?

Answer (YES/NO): NO